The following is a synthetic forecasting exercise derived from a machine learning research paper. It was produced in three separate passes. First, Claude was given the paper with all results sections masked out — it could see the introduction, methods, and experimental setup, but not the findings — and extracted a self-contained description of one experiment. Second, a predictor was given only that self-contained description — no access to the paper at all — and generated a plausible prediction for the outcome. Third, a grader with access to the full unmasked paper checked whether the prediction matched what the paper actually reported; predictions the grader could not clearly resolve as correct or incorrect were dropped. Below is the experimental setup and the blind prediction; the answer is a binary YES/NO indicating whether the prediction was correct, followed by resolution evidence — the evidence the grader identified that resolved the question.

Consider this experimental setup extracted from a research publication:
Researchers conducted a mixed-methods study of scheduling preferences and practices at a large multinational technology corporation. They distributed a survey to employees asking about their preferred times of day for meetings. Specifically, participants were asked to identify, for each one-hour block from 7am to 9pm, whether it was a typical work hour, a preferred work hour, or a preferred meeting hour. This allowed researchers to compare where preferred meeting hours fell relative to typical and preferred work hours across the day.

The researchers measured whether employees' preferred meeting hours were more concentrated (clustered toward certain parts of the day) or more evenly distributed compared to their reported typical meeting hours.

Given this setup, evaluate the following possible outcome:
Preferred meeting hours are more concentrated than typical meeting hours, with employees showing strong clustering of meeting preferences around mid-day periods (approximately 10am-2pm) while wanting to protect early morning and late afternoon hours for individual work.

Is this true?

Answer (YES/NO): NO